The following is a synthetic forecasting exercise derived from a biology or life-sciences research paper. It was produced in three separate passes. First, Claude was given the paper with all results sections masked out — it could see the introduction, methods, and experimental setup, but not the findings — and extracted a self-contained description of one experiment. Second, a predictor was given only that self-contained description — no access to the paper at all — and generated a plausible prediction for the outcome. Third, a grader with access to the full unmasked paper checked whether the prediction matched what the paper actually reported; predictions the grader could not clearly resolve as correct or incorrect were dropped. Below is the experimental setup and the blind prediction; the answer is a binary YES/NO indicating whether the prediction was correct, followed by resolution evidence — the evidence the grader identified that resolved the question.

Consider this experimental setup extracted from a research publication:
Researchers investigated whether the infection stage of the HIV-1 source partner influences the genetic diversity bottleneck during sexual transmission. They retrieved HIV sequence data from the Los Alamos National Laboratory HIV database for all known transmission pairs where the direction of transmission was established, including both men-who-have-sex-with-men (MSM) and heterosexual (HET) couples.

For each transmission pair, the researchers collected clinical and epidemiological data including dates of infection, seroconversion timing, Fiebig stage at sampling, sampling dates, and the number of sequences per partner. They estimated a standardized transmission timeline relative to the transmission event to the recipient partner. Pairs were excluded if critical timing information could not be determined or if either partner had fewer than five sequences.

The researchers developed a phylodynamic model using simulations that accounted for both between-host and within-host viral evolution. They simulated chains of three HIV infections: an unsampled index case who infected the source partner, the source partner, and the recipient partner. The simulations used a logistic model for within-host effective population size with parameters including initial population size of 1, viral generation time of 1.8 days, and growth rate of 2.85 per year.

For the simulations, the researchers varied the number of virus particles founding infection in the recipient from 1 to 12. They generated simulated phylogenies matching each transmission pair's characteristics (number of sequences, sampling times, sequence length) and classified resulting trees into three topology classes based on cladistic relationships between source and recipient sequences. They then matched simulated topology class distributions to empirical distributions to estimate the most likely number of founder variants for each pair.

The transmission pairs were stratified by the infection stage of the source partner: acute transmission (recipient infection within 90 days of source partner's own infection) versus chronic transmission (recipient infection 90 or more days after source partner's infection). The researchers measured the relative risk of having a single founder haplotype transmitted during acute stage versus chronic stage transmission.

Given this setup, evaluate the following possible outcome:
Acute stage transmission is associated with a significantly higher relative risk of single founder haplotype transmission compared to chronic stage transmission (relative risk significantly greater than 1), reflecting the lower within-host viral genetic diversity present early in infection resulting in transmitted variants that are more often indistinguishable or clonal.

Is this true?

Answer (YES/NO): NO